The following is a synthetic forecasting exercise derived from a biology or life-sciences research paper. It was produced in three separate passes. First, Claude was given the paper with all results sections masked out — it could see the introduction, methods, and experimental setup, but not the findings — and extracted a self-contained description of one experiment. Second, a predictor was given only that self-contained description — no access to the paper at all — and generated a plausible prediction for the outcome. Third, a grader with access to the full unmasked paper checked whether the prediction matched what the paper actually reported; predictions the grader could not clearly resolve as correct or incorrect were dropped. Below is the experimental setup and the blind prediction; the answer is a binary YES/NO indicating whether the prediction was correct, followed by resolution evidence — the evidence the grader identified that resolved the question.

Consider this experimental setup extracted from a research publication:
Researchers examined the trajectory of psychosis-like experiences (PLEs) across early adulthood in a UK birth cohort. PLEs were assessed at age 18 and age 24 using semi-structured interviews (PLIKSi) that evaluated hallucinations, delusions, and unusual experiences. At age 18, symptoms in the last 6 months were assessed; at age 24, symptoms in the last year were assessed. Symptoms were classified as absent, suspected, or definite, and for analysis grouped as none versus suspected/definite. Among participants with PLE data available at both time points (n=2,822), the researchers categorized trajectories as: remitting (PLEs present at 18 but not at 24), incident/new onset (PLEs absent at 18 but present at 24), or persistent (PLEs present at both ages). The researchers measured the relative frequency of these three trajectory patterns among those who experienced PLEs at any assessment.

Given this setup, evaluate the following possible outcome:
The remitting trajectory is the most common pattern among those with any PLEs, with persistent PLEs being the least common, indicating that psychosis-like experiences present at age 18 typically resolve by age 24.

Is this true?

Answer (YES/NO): NO